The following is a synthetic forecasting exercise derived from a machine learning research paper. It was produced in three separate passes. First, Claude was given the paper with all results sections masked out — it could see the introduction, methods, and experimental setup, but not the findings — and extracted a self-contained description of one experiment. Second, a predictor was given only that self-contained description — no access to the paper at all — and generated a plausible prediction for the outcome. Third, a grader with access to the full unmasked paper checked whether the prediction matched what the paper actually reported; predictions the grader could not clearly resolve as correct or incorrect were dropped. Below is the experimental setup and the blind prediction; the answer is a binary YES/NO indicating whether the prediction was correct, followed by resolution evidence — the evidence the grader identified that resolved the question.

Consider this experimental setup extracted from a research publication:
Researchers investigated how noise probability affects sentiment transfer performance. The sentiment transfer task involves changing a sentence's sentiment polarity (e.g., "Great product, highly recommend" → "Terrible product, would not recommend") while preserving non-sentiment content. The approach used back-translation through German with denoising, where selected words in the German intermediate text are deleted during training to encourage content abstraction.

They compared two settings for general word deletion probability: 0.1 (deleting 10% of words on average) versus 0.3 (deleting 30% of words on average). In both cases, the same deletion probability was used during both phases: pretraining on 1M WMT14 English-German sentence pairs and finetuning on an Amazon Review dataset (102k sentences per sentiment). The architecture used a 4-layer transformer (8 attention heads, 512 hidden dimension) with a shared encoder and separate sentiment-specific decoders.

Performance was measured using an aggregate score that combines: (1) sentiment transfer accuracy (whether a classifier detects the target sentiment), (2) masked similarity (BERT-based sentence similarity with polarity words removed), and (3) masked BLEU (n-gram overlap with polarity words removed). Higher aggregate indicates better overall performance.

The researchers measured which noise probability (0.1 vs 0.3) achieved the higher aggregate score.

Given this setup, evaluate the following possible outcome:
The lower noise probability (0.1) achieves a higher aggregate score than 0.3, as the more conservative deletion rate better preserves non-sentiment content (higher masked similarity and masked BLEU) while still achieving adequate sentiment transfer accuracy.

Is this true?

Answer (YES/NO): NO